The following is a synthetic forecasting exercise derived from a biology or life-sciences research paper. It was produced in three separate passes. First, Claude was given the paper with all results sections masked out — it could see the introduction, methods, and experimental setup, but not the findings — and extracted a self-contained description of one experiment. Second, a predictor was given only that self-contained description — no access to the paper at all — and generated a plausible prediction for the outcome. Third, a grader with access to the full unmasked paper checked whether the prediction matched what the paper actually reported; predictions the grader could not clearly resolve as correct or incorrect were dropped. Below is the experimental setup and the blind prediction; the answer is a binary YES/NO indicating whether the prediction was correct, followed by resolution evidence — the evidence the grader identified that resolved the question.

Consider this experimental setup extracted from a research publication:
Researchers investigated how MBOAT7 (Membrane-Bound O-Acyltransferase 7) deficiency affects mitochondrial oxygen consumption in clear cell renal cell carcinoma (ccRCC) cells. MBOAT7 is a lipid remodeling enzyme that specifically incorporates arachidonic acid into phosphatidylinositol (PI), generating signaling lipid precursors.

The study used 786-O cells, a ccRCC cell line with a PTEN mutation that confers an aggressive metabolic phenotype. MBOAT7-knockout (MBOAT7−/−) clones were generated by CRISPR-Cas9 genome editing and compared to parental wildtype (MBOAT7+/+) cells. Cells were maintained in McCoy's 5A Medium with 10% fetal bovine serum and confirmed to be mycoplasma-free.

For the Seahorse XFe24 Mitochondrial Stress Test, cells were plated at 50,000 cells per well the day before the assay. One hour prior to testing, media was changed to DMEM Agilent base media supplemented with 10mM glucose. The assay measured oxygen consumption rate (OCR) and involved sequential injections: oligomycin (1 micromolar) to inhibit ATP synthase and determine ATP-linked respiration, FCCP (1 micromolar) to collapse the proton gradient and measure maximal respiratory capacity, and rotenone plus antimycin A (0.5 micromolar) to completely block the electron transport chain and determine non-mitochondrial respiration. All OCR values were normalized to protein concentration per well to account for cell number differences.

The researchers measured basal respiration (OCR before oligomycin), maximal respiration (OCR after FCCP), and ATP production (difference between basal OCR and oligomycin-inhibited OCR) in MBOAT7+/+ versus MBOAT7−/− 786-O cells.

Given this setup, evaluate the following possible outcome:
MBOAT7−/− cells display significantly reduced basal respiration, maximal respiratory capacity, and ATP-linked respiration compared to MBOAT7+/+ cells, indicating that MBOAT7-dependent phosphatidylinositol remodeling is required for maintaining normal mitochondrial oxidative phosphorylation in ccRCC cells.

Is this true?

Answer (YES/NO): YES